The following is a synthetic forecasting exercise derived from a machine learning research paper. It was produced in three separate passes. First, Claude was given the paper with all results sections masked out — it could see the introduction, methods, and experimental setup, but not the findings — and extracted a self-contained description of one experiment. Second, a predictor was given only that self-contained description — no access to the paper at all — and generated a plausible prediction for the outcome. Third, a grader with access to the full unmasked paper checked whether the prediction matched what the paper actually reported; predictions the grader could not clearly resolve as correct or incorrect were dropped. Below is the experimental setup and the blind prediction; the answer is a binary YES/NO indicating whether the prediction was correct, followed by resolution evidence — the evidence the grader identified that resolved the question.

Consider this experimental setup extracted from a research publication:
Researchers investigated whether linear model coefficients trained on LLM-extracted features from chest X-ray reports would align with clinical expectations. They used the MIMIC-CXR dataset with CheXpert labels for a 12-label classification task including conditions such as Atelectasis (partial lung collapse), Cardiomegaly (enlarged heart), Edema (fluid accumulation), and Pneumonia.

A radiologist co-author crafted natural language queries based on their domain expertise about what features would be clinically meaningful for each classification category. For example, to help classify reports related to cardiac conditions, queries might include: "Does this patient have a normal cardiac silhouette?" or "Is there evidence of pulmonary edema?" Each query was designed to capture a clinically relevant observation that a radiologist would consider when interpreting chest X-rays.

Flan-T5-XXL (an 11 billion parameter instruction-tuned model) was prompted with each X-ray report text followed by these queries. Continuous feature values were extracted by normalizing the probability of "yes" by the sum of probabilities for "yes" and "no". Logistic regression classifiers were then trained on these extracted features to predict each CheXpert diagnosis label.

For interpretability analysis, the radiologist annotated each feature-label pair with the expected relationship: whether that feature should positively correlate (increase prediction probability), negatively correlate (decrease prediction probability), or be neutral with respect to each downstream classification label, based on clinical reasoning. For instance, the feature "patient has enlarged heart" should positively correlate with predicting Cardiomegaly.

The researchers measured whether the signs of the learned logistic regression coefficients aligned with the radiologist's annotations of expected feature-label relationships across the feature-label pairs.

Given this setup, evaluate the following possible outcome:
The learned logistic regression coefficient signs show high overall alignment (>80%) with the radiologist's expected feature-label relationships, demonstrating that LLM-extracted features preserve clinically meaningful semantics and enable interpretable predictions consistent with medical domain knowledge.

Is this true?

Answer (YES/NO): NO